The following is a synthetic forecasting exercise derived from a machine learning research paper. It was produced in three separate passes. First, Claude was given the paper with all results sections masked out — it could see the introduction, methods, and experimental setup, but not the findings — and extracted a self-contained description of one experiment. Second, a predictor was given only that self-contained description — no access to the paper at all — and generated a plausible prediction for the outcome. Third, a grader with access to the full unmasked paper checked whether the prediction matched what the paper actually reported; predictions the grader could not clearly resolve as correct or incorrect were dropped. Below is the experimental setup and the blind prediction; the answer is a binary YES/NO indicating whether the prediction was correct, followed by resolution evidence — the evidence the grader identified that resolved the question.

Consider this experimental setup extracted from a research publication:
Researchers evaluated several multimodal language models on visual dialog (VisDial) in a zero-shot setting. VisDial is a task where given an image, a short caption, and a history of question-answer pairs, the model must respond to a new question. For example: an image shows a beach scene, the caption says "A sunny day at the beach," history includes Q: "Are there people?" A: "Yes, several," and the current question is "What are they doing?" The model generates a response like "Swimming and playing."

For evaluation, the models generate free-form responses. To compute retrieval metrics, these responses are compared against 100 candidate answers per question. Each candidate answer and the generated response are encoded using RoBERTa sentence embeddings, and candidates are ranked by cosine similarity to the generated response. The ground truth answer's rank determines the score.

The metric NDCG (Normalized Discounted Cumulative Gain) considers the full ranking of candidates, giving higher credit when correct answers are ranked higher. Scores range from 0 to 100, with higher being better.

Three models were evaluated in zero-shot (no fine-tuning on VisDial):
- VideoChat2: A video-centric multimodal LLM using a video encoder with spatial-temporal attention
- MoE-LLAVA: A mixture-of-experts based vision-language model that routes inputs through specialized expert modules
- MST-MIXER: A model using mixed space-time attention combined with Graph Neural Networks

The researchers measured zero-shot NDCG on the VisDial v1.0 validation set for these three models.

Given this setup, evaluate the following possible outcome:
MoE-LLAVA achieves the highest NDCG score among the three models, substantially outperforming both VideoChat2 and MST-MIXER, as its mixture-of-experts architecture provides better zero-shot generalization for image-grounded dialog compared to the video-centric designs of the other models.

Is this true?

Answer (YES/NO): NO